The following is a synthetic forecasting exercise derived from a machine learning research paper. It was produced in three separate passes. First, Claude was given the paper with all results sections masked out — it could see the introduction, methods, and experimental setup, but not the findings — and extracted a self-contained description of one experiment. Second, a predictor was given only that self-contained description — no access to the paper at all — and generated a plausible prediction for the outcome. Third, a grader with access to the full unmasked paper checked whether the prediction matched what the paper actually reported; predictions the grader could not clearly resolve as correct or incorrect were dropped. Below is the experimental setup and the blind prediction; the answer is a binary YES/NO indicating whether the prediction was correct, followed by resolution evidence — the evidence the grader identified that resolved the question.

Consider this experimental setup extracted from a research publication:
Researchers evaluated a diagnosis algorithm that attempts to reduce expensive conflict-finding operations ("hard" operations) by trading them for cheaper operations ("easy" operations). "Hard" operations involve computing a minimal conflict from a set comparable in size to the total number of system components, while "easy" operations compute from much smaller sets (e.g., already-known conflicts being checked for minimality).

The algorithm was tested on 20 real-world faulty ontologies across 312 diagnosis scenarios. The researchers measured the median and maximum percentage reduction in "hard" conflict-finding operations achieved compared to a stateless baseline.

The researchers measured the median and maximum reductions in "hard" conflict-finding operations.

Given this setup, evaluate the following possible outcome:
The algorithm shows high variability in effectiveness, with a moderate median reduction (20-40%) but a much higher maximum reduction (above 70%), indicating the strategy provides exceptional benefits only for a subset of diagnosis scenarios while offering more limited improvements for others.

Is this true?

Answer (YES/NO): NO